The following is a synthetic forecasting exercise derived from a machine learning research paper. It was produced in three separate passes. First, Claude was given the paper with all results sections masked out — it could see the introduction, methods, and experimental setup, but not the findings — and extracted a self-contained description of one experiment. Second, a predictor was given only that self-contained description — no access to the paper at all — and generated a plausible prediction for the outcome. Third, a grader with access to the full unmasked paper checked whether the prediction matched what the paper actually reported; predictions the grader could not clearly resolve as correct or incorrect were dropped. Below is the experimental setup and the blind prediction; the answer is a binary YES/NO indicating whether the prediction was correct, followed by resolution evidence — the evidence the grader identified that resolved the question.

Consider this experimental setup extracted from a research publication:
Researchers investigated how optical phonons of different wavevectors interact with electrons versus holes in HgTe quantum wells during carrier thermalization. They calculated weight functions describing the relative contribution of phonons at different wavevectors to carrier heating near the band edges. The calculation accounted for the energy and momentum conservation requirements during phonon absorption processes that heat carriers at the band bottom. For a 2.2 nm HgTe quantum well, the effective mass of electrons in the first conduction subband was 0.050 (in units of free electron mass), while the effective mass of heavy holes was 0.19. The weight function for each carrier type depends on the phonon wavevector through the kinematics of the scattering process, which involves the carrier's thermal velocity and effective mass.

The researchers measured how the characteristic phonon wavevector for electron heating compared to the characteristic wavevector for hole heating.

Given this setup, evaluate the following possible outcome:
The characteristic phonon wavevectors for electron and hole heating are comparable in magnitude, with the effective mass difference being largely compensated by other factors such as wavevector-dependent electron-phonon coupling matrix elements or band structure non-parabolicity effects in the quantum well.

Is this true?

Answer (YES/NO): NO